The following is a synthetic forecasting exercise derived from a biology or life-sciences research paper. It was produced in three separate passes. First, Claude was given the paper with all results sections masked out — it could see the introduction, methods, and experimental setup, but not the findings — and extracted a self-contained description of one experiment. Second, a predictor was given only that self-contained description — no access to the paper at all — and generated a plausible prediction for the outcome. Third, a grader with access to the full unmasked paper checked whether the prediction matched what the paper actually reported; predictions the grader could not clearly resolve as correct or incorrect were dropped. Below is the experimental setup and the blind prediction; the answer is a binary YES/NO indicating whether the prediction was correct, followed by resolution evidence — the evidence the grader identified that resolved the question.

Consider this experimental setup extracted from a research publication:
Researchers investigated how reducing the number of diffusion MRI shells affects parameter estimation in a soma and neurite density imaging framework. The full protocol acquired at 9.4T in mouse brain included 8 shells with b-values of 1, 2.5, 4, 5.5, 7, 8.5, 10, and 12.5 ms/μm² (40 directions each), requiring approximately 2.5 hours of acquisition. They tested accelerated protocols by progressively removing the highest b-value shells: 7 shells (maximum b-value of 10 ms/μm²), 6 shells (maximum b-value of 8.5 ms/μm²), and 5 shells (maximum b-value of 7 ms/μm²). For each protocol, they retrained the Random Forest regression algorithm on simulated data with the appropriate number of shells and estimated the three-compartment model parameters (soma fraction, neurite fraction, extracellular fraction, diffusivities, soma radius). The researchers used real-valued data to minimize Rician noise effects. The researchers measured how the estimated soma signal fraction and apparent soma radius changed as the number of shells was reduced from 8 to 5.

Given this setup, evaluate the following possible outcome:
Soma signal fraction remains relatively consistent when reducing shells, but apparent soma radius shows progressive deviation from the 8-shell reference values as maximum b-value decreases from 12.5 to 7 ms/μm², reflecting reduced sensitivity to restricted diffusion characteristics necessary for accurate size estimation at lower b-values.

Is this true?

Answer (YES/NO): NO